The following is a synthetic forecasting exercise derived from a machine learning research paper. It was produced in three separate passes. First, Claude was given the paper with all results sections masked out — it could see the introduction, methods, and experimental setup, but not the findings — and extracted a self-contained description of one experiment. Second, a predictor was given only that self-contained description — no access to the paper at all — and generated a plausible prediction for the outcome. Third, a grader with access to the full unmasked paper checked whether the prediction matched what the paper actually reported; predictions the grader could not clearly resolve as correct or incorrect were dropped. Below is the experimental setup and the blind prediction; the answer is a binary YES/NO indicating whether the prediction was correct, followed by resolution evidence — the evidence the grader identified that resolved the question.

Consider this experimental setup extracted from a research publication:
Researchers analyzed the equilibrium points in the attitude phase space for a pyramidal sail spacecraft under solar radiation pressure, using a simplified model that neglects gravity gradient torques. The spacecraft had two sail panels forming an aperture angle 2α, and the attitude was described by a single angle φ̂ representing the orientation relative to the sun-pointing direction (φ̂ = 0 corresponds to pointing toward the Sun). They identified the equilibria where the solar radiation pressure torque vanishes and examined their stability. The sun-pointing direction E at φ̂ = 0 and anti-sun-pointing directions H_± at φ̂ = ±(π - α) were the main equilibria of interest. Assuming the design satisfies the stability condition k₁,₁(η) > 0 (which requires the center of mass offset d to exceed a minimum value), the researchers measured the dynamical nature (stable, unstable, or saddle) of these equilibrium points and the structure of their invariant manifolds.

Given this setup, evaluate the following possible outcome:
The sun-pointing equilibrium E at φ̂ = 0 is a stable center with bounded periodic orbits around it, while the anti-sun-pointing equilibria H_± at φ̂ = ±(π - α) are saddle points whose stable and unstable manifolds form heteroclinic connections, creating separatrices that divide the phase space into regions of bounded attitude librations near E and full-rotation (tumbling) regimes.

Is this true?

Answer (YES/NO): YES